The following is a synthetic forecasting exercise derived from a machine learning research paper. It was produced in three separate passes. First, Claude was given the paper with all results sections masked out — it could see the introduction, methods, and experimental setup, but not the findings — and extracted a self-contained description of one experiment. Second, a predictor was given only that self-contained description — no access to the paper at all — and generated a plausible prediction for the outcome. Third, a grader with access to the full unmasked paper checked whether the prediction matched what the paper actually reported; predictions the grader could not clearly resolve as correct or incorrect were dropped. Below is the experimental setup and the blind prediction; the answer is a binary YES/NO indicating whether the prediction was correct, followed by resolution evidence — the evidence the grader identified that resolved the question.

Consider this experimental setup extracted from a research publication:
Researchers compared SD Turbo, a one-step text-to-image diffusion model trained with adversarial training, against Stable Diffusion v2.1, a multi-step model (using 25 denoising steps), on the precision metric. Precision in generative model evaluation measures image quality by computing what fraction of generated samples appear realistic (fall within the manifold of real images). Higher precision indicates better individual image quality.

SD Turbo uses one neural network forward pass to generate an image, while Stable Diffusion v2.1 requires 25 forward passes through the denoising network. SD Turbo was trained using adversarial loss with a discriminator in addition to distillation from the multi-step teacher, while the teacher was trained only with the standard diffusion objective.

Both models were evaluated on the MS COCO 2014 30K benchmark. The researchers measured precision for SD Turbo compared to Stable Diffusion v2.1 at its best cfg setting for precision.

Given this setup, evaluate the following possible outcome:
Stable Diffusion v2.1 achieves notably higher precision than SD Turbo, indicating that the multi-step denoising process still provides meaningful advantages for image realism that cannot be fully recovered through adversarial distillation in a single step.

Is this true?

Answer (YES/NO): NO